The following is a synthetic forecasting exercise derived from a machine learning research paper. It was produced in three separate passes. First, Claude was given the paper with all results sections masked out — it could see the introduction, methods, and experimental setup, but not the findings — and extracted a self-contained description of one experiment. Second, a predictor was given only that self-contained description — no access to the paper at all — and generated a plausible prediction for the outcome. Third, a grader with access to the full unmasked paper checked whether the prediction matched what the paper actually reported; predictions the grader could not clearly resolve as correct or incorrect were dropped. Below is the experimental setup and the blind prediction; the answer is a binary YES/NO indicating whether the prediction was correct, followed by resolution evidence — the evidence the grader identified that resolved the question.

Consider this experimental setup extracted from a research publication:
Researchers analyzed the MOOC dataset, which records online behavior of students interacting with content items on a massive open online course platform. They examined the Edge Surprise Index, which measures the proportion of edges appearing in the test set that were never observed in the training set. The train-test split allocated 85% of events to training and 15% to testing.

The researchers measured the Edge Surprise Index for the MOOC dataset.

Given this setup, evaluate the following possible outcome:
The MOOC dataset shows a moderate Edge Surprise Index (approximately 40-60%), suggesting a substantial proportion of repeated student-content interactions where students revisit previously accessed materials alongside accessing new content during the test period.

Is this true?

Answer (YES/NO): NO